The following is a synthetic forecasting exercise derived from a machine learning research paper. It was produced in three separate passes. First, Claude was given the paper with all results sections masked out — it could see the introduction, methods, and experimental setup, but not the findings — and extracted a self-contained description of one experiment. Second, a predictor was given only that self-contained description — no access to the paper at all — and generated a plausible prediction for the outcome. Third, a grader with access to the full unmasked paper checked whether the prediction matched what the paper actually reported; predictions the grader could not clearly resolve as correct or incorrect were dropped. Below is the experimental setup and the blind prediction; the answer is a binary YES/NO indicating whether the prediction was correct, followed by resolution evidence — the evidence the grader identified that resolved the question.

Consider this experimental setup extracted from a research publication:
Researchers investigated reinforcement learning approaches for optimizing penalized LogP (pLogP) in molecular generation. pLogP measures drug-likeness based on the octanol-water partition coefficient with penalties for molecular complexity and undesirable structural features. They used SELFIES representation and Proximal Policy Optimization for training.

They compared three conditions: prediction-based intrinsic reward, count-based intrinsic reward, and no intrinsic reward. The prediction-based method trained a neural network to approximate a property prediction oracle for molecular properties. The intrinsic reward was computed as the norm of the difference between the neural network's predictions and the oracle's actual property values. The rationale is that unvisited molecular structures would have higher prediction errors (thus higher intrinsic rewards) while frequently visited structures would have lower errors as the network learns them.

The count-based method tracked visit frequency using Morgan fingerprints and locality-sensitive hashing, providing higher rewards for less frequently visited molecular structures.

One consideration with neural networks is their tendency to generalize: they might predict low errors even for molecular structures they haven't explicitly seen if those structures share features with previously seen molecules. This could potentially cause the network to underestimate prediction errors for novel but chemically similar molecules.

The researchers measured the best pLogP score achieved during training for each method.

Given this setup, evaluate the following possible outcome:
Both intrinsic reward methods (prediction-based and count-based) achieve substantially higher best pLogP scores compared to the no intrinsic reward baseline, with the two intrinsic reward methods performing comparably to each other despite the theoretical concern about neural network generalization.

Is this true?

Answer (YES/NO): NO